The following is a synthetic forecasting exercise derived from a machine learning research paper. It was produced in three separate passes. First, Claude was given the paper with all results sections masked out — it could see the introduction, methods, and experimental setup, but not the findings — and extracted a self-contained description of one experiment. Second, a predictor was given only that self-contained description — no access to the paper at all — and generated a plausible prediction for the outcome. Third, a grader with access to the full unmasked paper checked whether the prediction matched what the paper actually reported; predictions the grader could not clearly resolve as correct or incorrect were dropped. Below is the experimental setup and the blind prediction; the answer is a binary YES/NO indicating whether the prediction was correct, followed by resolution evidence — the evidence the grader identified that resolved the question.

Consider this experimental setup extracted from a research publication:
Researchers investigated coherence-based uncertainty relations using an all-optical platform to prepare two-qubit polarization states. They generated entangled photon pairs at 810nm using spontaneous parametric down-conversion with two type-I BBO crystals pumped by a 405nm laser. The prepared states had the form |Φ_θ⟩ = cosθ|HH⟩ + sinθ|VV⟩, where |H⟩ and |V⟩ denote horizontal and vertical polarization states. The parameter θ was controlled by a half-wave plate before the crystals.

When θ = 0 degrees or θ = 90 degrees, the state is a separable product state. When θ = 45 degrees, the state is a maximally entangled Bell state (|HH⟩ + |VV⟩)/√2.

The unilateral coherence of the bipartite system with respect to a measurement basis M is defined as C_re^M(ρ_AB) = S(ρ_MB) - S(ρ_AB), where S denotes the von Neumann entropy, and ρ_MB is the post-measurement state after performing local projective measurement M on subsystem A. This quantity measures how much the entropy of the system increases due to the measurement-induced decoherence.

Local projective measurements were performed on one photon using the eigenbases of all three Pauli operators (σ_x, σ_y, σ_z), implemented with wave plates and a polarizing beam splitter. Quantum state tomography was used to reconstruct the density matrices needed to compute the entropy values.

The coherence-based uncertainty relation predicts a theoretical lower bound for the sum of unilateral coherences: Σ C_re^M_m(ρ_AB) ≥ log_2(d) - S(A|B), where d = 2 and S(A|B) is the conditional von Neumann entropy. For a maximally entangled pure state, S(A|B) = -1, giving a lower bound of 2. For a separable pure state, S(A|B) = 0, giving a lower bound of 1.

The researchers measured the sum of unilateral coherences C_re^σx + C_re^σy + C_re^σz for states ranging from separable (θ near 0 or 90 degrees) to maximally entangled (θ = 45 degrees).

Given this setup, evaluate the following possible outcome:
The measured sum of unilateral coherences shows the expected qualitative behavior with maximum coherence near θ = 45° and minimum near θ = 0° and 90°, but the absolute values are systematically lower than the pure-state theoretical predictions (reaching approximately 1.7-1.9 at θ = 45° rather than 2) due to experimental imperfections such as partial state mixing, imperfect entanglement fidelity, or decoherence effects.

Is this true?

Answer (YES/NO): NO